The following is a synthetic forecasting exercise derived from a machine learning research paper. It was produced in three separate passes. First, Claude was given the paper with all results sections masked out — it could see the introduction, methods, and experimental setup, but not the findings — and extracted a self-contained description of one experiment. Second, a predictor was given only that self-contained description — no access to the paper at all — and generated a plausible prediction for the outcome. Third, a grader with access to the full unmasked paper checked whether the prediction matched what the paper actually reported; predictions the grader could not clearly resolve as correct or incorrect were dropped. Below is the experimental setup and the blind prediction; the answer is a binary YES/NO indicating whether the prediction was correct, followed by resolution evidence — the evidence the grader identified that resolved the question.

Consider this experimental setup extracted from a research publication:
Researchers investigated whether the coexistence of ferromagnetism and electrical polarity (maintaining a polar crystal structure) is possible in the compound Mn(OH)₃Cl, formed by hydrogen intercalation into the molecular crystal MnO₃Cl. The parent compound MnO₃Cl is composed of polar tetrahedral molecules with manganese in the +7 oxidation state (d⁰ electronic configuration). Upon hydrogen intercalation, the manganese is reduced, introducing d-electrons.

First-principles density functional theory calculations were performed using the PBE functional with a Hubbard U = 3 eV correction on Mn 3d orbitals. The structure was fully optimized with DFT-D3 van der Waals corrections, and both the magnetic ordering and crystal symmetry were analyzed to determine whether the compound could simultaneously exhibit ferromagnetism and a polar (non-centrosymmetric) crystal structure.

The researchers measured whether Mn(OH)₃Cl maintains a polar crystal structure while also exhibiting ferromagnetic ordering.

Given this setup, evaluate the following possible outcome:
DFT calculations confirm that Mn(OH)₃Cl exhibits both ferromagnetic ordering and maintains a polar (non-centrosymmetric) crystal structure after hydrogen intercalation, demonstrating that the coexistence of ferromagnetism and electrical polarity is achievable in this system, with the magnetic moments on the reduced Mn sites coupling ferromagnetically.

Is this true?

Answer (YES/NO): YES